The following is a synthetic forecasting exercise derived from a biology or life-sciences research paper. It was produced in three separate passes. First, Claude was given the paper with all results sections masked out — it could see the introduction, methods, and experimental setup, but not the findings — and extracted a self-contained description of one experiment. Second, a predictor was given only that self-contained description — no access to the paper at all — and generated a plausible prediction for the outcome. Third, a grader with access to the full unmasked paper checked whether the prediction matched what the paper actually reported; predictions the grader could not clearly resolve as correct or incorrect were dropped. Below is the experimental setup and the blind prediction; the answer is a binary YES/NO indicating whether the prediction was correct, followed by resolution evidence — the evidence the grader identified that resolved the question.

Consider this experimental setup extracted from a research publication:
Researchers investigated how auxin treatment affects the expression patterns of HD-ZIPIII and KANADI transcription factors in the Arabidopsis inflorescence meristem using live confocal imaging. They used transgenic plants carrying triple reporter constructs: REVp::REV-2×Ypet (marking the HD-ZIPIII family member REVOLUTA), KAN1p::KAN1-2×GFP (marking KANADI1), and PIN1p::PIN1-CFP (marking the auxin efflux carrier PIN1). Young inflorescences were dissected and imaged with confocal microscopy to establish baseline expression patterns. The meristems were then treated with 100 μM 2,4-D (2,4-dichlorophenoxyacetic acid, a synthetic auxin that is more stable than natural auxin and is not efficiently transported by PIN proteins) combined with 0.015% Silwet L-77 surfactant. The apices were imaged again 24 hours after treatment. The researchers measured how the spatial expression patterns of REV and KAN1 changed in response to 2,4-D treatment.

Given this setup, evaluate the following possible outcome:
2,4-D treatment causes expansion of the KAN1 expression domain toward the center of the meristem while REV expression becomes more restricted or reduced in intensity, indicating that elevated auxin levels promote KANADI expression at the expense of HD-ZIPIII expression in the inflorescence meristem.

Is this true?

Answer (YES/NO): NO